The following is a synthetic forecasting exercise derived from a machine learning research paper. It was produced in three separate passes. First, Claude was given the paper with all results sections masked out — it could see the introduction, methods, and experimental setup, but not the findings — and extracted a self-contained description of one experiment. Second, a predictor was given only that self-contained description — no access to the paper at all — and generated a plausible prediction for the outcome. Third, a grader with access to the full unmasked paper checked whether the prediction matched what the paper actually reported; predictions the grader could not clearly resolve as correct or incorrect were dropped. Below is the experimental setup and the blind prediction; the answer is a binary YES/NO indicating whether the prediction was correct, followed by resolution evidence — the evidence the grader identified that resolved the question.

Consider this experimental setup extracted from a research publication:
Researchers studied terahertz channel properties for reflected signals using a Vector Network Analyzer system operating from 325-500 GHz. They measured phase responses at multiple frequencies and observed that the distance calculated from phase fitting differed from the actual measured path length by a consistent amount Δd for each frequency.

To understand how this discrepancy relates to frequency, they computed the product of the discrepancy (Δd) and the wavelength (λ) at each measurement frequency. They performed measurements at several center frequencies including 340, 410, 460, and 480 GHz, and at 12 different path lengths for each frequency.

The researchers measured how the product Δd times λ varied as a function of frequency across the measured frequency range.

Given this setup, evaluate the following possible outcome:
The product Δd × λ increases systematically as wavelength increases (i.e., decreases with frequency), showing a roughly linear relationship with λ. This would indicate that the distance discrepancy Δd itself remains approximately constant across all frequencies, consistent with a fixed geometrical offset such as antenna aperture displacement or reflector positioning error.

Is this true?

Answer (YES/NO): NO